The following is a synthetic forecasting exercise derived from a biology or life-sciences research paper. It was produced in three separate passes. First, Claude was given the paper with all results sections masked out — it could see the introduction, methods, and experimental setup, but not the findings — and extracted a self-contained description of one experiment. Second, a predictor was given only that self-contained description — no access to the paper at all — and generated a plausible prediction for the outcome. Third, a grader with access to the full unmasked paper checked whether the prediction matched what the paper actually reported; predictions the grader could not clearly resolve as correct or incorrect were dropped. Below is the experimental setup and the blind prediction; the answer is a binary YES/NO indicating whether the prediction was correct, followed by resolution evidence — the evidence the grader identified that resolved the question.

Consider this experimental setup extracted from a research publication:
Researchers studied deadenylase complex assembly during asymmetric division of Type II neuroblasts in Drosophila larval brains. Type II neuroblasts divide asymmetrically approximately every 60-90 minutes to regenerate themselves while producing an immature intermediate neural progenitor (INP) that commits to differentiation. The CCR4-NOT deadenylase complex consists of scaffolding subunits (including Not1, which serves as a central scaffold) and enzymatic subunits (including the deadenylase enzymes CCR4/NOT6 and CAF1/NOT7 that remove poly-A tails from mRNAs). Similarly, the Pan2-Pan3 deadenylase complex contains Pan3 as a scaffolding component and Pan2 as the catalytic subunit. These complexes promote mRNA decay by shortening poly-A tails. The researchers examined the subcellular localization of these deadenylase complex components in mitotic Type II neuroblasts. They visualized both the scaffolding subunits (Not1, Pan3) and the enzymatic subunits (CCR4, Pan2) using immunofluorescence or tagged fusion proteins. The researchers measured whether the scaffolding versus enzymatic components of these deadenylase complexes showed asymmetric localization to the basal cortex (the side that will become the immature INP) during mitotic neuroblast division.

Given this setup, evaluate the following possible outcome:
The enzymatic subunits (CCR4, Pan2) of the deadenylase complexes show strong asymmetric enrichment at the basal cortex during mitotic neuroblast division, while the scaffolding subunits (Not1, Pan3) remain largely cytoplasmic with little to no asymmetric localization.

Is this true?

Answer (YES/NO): NO